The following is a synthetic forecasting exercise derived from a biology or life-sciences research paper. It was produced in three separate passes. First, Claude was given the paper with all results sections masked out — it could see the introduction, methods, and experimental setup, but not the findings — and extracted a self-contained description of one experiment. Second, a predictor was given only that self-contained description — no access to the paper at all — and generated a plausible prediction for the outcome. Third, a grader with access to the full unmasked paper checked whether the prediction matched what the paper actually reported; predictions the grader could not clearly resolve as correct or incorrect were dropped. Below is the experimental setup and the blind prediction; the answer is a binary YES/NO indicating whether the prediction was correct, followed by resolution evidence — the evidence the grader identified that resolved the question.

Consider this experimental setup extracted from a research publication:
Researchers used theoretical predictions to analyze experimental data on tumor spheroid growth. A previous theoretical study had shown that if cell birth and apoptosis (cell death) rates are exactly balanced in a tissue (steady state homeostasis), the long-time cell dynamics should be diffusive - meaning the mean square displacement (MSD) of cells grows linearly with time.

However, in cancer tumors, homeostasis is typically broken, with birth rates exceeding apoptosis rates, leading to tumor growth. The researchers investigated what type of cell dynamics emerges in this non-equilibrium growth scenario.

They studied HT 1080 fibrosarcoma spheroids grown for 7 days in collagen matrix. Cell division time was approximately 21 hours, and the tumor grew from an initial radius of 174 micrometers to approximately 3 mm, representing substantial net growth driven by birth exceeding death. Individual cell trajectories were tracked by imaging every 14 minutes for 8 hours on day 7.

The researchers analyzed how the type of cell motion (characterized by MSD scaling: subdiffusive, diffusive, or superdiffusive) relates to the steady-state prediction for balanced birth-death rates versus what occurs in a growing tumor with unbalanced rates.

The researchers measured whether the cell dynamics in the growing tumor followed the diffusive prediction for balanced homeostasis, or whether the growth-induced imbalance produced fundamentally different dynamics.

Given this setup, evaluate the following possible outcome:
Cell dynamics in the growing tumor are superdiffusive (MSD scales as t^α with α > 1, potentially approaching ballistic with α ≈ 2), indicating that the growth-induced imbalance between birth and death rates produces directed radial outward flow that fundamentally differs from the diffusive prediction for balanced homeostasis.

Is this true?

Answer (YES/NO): NO